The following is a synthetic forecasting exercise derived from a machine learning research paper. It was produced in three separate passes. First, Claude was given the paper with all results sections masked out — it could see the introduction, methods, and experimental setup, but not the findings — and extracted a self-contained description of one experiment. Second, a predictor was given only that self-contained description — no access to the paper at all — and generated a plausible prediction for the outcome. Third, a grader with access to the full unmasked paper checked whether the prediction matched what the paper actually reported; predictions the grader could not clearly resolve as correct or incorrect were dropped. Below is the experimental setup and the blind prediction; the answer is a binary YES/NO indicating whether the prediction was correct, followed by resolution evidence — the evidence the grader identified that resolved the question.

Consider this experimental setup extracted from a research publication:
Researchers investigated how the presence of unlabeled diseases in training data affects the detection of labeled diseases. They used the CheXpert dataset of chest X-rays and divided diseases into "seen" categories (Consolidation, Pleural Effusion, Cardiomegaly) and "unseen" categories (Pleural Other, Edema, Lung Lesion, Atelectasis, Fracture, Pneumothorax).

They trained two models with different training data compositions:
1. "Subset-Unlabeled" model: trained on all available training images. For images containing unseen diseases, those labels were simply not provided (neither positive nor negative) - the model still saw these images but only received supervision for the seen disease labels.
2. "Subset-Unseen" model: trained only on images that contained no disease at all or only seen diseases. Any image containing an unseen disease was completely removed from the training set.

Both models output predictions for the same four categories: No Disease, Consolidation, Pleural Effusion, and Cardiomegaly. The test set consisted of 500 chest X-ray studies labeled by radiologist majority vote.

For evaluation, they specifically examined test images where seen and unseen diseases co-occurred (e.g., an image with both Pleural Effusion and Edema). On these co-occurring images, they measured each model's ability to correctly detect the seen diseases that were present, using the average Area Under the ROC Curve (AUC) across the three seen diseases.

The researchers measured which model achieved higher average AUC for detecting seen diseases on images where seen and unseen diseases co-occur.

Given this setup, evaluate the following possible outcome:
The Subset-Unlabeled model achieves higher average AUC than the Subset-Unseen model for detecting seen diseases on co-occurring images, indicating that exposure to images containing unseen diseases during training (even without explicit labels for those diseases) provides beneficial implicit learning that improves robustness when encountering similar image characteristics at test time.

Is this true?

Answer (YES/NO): YES